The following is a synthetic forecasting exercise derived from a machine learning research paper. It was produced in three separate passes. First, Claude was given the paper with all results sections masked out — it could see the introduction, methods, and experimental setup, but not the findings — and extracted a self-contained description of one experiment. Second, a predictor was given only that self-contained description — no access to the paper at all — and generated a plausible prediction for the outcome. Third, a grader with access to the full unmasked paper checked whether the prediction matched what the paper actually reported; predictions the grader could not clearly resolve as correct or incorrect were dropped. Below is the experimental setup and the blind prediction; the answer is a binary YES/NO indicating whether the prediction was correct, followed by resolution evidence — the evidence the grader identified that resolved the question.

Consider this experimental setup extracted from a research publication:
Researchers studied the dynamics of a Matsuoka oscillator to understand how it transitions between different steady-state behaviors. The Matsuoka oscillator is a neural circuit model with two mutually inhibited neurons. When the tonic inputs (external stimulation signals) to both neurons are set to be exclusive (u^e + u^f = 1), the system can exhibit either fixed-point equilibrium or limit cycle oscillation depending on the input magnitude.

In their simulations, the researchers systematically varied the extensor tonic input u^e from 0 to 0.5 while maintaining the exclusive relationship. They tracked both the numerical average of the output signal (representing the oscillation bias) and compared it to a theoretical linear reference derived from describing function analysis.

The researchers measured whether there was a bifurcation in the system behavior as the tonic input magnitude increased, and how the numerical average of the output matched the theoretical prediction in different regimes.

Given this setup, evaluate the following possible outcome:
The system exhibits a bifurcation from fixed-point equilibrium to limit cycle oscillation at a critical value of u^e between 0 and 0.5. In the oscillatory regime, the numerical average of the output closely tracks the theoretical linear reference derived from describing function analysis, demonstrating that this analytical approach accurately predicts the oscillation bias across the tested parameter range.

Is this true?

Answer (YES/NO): NO